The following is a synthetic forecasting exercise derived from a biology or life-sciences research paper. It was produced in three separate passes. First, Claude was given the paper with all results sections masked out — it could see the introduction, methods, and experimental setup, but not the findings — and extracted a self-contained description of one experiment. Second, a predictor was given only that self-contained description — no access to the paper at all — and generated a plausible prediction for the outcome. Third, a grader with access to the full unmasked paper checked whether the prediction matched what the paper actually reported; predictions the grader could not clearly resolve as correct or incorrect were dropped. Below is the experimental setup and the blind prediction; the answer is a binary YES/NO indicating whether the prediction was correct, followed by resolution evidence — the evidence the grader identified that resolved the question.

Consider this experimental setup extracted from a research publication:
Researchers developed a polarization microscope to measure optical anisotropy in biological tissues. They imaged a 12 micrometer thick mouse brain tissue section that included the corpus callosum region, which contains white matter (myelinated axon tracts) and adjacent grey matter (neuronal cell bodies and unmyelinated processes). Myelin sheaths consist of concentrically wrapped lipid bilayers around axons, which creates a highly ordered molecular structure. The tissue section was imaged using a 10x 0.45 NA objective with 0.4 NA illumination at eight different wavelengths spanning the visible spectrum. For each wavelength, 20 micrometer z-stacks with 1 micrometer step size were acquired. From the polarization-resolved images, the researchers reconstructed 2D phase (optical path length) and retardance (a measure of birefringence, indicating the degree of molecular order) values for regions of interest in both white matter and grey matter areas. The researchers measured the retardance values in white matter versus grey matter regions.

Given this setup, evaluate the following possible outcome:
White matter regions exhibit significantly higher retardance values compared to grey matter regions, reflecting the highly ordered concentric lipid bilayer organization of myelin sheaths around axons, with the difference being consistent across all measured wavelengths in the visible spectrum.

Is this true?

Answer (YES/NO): NO